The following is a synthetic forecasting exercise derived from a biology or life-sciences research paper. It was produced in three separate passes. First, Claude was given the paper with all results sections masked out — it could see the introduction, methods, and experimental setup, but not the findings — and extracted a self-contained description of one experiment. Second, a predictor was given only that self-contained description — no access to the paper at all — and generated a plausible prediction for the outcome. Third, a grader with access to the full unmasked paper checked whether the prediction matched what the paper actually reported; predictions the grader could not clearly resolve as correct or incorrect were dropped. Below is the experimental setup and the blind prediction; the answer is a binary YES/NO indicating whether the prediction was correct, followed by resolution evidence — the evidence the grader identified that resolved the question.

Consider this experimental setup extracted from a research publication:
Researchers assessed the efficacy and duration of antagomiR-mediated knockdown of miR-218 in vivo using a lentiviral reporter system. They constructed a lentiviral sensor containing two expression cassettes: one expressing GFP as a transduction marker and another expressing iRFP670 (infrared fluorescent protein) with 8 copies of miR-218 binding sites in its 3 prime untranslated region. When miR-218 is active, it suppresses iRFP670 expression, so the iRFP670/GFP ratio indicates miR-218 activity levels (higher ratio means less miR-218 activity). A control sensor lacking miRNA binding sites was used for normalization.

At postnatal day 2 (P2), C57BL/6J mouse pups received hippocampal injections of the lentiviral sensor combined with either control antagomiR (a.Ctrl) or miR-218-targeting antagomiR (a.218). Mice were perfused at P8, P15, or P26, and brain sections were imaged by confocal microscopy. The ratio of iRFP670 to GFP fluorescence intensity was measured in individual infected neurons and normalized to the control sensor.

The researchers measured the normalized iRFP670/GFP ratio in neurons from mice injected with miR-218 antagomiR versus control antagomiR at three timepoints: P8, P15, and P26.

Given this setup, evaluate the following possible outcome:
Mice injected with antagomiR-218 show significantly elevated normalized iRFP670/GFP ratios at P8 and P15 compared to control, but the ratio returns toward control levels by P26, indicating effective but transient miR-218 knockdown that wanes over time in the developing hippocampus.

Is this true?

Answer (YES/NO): YES